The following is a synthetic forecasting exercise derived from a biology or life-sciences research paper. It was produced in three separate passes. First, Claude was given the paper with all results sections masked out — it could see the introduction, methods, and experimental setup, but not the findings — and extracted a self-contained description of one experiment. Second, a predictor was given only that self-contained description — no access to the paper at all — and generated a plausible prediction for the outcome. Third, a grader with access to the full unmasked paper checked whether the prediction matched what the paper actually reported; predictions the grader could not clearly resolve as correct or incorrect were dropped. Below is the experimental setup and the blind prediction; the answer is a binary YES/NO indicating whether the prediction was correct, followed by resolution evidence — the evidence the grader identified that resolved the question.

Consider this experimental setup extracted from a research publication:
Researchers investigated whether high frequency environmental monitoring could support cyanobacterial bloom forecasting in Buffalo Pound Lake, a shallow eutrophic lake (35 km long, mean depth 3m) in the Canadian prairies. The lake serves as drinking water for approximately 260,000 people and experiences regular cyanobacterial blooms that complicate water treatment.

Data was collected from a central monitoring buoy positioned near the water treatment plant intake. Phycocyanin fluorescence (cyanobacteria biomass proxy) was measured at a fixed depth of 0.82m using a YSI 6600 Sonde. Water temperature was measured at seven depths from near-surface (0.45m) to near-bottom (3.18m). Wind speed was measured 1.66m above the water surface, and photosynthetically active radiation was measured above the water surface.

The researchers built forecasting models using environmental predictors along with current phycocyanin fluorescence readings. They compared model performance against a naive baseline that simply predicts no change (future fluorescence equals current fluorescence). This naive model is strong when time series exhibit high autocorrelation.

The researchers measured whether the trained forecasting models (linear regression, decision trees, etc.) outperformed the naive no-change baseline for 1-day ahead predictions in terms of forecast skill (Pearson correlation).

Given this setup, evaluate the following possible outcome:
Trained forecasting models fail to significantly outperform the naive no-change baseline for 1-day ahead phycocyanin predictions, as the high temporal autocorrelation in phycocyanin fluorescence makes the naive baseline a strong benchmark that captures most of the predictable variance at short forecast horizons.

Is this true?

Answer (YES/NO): NO